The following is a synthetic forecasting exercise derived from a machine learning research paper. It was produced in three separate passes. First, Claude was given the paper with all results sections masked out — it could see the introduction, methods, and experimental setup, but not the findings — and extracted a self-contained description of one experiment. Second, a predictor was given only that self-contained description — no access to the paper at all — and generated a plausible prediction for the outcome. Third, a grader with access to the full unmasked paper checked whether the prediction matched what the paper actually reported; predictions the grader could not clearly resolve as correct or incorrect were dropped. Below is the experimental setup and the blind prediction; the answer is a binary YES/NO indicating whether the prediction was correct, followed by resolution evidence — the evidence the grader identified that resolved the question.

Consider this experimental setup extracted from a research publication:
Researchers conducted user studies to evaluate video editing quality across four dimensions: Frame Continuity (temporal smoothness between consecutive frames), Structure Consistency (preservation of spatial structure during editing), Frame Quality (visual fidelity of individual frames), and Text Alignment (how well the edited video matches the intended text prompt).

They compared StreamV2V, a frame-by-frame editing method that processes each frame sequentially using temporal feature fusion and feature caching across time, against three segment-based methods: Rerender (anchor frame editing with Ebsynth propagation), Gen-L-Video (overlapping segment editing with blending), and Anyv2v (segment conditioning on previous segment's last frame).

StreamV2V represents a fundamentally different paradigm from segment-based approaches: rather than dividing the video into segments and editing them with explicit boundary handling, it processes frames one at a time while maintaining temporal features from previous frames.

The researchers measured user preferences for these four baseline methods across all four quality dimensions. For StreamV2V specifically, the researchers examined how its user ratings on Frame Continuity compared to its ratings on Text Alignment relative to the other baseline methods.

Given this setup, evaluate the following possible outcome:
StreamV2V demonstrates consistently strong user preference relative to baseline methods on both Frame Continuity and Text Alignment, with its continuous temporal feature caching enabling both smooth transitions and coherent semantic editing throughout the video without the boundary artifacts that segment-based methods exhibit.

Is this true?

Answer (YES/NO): NO